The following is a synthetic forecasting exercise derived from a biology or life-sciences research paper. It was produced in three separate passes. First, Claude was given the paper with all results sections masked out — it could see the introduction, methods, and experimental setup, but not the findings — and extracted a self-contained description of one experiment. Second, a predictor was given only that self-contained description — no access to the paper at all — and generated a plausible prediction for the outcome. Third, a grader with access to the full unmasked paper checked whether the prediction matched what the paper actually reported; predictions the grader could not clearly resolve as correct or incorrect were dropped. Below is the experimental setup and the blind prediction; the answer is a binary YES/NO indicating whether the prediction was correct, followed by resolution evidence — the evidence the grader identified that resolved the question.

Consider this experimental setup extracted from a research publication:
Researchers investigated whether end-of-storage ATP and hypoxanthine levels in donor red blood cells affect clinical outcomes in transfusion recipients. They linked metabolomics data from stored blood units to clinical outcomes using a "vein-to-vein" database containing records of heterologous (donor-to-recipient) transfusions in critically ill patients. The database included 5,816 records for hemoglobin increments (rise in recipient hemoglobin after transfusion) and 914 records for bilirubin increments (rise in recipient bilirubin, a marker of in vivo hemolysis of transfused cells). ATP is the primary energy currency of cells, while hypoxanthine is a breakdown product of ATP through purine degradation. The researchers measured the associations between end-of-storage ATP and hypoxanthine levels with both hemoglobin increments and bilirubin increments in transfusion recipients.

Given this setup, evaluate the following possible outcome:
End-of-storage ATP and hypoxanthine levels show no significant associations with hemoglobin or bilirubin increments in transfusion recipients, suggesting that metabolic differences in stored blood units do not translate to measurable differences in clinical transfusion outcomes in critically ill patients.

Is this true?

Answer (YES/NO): NO